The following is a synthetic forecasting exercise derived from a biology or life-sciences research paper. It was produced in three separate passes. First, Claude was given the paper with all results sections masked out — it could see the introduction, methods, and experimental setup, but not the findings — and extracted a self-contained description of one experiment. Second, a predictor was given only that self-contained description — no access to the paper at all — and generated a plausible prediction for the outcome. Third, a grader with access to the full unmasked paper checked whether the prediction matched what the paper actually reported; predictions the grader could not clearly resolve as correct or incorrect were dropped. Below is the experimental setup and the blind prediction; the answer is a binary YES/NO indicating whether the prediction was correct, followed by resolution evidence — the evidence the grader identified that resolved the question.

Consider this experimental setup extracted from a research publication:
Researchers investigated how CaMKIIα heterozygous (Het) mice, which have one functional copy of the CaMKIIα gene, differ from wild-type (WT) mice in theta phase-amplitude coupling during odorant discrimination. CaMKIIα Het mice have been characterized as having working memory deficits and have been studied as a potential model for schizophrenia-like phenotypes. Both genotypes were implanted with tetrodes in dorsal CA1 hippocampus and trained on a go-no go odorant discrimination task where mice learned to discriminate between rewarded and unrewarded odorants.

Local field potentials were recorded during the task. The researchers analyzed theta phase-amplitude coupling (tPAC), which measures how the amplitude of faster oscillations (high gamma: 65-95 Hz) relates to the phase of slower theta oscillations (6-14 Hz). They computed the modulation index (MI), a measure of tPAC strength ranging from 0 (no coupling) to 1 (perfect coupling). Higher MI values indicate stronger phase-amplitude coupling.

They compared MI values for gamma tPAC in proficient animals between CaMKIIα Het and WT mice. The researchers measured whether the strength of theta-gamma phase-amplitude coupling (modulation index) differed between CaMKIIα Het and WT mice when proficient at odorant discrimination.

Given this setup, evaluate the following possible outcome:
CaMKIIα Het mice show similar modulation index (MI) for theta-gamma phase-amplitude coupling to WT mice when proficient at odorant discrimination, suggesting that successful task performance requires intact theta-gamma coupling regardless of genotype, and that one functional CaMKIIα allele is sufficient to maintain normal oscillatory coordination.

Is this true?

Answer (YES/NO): NO